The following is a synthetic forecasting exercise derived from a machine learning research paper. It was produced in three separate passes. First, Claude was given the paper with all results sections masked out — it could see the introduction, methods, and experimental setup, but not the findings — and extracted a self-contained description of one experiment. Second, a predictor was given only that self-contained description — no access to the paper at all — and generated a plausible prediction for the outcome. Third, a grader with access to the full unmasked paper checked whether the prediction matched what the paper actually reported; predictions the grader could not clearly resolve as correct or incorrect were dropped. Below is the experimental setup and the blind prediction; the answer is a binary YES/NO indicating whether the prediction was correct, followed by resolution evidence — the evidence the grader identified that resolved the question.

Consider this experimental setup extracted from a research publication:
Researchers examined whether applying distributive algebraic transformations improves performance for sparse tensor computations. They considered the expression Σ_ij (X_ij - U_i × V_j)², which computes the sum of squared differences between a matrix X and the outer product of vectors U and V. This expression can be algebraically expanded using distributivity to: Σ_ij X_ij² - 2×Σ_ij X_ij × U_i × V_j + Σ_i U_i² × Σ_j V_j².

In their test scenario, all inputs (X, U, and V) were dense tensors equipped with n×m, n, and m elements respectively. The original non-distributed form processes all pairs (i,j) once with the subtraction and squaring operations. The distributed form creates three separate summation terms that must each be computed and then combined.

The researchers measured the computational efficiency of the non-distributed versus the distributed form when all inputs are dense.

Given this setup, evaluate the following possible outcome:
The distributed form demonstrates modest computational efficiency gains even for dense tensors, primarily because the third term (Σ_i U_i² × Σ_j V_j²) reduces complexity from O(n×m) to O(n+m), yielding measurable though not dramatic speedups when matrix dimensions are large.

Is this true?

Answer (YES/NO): NO